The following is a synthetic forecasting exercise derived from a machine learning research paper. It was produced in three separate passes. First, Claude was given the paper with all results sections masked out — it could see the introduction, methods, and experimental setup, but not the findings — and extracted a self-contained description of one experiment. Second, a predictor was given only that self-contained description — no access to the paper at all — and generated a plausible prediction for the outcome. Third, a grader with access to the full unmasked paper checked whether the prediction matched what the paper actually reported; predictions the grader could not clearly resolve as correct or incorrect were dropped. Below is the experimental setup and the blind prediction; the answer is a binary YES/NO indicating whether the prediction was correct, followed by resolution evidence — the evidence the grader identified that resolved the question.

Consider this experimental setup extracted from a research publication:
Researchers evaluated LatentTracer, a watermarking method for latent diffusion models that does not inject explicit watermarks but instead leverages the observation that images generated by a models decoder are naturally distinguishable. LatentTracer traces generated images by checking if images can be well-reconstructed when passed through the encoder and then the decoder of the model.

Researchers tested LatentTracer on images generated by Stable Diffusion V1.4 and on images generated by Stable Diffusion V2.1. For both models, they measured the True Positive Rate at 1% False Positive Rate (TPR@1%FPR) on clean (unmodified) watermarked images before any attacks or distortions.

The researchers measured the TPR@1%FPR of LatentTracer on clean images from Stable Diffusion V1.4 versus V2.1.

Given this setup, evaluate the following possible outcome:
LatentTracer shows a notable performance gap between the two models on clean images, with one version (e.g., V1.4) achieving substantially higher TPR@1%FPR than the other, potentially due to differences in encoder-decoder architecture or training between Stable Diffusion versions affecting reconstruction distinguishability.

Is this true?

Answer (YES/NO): YES